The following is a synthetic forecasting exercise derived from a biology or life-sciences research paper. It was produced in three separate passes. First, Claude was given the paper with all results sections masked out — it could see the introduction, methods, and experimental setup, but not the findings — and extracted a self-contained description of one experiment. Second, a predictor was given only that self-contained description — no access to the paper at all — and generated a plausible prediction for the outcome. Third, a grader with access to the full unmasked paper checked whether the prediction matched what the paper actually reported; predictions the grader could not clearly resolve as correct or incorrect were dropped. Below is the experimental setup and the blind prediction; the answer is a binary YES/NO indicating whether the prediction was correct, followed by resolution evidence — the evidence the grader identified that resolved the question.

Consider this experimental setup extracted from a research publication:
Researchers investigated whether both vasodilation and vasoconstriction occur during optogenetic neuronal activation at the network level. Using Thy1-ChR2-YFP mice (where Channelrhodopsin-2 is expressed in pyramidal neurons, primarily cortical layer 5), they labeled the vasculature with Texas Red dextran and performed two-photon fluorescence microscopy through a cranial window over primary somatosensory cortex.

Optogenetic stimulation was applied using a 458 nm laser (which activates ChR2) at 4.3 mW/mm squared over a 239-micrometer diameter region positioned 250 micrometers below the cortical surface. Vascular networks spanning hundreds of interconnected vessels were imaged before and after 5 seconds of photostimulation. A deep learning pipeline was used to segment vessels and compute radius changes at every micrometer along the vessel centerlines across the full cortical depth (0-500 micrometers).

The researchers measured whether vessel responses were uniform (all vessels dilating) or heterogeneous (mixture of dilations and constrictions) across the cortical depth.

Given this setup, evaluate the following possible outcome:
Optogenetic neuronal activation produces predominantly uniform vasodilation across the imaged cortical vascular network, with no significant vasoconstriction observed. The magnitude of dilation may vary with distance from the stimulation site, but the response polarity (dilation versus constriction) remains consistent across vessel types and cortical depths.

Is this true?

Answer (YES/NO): NO